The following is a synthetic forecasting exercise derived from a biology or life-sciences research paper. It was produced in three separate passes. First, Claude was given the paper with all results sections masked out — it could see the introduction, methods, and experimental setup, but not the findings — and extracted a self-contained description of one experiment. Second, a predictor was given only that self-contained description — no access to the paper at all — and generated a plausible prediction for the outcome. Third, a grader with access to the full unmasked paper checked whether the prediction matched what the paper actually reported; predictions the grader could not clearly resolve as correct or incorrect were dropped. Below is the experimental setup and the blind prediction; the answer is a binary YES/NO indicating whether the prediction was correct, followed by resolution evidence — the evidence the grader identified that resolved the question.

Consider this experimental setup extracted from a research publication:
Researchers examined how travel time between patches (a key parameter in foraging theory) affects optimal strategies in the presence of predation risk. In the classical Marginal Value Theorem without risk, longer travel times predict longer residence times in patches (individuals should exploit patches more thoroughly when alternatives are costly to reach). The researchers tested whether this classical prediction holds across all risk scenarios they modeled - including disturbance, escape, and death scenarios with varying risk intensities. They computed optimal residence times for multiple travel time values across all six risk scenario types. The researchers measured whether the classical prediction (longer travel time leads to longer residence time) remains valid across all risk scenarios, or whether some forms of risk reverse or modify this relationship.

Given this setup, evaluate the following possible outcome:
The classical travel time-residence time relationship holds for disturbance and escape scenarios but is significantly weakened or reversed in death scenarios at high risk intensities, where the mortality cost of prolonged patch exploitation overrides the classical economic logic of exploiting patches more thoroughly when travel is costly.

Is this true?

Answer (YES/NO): NO